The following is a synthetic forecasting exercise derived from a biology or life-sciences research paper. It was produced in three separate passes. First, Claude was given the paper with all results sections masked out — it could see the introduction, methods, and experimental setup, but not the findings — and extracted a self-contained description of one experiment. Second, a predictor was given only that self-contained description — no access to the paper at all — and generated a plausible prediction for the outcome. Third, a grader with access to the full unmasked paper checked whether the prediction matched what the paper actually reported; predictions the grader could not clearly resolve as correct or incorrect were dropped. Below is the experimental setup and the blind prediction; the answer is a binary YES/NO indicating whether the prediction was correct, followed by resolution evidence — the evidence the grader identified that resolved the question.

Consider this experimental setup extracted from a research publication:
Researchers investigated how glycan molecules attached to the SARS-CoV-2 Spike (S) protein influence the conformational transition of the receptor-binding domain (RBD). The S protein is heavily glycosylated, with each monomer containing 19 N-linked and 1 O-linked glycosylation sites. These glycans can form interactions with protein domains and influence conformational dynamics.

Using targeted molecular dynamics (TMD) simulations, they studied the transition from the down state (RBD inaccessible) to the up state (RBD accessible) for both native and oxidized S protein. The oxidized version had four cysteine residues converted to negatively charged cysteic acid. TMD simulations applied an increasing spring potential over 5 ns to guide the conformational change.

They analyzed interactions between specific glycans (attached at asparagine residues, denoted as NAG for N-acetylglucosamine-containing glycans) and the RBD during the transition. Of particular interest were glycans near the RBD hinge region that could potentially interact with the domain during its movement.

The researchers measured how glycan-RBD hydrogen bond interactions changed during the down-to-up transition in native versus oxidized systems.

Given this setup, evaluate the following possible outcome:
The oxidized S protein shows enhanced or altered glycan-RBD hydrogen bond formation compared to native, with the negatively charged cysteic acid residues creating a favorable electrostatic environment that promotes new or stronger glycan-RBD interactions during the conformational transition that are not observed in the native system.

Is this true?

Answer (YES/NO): NO